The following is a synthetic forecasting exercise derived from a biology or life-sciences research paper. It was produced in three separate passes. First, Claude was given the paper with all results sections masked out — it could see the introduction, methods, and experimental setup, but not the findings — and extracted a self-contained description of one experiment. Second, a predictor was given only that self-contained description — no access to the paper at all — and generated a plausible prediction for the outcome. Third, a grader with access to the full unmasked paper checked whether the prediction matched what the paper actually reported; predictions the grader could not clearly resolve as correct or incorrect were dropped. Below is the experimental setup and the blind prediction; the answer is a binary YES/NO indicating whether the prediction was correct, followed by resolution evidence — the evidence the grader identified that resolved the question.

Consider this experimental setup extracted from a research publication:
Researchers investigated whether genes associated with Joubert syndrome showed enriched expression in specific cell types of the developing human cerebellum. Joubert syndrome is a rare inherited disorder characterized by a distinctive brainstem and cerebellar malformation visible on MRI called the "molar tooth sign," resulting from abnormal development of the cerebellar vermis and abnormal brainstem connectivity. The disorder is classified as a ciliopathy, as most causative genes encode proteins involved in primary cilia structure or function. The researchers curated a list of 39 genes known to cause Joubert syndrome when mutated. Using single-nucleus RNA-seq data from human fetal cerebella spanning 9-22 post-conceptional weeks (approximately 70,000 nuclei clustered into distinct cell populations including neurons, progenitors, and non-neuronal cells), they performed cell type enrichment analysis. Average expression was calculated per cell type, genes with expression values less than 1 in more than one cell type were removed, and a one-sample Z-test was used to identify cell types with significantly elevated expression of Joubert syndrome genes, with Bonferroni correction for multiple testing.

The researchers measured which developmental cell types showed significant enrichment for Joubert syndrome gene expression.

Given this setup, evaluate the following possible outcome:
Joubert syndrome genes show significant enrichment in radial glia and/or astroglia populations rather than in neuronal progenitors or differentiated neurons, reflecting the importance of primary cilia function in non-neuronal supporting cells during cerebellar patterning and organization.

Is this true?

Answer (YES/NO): NO